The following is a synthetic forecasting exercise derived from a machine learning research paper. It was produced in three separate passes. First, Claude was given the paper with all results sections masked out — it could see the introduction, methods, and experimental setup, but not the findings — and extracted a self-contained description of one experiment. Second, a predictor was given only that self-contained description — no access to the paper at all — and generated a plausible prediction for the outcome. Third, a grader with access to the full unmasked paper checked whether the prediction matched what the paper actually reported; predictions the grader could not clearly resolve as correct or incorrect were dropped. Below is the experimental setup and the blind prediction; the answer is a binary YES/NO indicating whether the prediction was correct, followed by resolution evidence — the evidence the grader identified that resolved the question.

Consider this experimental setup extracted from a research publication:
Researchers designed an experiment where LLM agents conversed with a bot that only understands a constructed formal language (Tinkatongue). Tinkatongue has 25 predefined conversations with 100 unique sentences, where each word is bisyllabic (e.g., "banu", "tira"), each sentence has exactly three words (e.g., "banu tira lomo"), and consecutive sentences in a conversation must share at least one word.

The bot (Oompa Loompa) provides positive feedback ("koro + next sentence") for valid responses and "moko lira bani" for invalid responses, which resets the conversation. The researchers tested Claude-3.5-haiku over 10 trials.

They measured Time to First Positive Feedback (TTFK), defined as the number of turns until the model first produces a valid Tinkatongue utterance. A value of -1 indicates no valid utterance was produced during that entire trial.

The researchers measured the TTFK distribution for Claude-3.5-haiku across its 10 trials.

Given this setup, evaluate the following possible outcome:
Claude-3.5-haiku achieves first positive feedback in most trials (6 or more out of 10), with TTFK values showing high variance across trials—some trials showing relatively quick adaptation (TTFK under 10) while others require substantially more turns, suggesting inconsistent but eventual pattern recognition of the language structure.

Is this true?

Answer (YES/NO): YES